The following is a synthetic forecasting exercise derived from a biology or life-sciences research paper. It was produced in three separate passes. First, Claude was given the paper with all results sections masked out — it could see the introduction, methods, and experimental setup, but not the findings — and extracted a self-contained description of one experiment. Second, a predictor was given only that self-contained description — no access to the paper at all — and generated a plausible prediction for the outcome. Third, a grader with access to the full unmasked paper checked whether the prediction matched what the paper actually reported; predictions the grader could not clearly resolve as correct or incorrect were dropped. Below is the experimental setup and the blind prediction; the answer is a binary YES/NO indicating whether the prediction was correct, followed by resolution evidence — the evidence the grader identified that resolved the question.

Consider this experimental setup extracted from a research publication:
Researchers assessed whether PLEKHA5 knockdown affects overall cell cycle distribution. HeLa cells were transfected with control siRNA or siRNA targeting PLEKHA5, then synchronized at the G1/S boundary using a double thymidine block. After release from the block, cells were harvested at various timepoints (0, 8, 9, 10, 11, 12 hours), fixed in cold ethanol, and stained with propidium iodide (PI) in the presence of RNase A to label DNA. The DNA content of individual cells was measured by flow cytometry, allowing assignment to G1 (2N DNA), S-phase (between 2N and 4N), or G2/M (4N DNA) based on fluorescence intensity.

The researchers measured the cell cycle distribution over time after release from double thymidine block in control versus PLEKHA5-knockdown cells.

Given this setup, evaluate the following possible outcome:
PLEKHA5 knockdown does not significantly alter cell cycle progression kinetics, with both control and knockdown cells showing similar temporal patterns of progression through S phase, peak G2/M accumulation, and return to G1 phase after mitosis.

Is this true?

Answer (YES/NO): NO